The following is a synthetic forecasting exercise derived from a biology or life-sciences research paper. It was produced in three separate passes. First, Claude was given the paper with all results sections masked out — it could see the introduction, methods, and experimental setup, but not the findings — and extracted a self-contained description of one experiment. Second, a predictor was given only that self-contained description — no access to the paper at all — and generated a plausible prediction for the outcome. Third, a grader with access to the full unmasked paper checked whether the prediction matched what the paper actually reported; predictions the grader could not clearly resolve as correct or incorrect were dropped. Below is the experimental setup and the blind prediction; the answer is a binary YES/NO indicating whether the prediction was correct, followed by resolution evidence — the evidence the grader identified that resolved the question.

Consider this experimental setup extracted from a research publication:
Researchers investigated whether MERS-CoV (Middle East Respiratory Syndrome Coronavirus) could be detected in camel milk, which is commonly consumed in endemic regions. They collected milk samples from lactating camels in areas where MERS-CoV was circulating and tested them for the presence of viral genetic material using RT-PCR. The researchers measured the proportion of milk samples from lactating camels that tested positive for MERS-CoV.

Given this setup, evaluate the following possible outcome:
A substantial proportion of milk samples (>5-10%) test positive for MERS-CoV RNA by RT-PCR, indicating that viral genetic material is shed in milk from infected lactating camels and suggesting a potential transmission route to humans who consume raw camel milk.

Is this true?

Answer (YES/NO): YES